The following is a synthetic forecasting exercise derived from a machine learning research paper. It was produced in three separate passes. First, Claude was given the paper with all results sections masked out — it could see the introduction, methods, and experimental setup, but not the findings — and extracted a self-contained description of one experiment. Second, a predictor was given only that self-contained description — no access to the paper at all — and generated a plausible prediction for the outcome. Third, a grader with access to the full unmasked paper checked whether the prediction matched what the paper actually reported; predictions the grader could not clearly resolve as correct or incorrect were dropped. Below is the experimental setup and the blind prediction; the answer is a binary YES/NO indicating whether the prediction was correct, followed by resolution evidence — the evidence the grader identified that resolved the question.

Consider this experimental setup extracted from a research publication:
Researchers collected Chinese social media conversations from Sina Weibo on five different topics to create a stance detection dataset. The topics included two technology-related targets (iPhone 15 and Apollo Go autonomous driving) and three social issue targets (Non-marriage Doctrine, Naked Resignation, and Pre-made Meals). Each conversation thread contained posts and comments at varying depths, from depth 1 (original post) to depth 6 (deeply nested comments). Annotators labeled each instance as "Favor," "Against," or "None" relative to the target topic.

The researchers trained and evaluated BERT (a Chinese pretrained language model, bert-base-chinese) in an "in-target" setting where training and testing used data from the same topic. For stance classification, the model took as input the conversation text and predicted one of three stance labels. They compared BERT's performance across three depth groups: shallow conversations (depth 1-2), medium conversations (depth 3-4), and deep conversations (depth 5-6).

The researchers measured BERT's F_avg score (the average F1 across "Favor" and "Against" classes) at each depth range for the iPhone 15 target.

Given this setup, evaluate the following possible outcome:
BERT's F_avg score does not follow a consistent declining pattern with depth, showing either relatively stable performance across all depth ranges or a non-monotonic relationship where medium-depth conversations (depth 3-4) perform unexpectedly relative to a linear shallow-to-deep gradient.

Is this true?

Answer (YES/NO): NO